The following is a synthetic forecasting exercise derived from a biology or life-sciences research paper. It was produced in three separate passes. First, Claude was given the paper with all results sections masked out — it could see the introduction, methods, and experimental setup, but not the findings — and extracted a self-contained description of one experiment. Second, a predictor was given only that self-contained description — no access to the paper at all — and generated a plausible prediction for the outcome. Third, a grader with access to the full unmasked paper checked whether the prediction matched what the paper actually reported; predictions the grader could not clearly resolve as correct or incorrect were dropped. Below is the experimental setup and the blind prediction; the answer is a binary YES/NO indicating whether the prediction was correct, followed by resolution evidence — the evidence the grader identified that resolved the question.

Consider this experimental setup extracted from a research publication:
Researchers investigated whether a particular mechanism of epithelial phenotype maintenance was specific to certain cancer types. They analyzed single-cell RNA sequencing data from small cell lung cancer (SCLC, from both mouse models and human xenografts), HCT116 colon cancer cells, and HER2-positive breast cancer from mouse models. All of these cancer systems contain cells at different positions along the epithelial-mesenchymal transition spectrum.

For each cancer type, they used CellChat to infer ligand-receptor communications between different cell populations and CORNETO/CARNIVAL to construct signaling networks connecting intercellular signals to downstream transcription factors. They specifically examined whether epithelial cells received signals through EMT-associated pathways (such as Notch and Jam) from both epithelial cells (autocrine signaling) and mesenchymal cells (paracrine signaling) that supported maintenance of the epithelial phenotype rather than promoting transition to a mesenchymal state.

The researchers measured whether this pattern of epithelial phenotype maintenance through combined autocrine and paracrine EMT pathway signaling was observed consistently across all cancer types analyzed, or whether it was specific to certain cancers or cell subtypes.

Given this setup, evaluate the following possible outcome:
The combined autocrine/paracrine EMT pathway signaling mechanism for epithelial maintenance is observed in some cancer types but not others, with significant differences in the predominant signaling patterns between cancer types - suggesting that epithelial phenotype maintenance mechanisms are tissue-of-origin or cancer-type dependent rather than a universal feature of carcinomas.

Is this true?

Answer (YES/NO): YES